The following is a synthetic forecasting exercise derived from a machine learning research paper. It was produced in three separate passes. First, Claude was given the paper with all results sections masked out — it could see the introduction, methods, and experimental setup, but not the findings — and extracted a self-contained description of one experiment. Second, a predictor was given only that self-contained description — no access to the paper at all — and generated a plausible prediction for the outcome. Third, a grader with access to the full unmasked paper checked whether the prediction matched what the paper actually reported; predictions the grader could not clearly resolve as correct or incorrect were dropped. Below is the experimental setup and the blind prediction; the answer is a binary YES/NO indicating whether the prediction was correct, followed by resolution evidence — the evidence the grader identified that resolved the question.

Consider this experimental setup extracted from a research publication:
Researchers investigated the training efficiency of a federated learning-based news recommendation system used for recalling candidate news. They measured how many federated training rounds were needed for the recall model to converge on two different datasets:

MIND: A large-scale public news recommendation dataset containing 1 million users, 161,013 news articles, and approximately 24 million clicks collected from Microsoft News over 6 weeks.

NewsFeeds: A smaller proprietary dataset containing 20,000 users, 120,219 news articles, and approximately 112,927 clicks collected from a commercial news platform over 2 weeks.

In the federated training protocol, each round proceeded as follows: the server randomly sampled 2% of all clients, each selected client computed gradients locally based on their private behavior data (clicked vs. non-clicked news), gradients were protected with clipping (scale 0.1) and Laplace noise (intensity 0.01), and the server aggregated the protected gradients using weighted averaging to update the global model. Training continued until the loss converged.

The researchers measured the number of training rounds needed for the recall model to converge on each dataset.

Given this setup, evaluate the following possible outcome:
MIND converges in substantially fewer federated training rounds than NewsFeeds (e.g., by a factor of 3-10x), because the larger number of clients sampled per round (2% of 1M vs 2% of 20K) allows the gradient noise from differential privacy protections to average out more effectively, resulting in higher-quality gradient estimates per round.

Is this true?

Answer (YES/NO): NO